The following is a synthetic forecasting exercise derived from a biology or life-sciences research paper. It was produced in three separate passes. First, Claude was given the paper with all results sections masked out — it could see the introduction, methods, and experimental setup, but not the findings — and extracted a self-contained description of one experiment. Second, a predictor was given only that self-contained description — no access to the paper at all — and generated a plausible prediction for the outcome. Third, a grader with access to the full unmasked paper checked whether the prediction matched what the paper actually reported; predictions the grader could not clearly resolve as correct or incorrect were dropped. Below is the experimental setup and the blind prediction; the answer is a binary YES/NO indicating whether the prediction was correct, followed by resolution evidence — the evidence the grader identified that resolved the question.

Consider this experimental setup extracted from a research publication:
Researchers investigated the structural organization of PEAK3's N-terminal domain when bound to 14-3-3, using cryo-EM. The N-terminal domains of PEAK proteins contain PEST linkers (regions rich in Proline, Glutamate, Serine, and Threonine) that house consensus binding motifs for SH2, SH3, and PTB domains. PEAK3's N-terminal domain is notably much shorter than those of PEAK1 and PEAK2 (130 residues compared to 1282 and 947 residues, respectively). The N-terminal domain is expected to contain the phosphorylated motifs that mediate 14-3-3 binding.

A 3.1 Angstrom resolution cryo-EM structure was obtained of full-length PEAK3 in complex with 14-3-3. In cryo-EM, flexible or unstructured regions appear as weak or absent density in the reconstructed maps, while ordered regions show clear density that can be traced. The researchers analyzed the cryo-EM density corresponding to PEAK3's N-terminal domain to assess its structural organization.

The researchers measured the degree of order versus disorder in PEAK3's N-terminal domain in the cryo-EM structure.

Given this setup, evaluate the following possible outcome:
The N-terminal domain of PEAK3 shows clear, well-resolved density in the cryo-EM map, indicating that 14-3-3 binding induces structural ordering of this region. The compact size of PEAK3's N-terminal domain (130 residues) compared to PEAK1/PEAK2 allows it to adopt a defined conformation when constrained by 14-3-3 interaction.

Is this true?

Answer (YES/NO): NO